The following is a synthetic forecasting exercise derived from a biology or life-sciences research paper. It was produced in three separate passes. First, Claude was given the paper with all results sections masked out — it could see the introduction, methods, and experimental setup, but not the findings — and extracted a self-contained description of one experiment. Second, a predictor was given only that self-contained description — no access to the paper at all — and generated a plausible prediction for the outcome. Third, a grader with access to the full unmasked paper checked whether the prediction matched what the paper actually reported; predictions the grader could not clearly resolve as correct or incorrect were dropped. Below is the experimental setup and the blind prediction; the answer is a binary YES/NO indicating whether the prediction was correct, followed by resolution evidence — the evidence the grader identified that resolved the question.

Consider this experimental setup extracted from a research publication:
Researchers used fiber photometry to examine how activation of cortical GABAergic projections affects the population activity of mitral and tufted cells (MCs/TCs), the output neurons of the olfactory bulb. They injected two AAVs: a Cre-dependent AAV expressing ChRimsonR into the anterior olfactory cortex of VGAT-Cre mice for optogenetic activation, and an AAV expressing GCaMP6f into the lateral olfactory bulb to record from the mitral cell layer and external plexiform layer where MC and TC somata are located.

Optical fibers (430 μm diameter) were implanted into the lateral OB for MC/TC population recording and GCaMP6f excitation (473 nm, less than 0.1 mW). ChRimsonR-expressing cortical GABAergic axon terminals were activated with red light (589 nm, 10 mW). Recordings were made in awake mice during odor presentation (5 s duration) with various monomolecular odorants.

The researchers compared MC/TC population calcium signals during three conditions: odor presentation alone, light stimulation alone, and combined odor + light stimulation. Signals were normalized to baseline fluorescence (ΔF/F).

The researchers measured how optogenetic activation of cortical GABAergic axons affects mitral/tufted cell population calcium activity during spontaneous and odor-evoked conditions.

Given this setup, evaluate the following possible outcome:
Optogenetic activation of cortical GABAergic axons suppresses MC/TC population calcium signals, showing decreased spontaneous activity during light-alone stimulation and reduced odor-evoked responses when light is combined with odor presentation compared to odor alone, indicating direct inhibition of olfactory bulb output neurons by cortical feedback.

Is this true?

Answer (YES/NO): YES